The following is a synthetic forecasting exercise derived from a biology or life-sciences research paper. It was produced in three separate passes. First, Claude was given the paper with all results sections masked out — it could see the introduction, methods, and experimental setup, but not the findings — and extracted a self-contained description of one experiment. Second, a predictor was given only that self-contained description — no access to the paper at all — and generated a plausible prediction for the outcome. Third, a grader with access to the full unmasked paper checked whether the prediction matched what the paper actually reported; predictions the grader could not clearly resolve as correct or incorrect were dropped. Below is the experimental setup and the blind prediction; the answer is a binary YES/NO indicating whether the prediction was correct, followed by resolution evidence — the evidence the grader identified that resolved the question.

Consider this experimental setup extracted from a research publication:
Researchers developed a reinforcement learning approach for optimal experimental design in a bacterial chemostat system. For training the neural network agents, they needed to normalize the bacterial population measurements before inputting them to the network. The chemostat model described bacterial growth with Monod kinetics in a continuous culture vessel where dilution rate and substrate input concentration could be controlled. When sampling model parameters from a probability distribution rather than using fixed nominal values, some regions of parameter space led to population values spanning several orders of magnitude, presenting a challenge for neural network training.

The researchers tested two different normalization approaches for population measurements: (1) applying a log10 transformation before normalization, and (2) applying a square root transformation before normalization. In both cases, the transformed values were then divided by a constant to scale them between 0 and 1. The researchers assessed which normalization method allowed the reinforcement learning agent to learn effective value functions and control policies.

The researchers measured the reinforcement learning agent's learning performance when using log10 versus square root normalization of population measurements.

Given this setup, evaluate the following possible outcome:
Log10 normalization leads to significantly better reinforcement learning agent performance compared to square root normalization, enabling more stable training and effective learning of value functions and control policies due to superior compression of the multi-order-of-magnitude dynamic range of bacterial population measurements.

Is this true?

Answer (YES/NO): NO